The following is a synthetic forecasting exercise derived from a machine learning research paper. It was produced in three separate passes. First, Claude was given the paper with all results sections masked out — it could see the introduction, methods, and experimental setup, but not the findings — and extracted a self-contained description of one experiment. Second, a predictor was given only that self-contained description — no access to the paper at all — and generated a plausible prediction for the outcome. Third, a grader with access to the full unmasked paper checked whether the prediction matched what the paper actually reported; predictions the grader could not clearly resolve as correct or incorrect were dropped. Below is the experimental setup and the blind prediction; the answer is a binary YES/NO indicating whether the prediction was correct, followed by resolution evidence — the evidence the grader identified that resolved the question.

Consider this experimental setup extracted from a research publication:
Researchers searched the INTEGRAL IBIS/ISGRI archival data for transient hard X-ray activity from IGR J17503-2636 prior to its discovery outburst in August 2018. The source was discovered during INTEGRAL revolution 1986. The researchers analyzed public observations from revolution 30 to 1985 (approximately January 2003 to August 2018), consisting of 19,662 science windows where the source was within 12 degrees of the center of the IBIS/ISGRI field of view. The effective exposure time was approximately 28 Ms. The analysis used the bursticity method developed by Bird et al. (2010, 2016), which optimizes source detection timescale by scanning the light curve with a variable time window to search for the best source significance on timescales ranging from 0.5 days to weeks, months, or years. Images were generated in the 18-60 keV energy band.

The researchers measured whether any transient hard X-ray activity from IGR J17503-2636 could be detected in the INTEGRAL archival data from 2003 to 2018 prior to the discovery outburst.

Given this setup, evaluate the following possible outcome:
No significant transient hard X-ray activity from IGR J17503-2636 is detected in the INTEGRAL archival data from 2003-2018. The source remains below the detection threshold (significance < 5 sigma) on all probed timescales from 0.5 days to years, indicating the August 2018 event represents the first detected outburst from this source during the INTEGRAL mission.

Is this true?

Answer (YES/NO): YES